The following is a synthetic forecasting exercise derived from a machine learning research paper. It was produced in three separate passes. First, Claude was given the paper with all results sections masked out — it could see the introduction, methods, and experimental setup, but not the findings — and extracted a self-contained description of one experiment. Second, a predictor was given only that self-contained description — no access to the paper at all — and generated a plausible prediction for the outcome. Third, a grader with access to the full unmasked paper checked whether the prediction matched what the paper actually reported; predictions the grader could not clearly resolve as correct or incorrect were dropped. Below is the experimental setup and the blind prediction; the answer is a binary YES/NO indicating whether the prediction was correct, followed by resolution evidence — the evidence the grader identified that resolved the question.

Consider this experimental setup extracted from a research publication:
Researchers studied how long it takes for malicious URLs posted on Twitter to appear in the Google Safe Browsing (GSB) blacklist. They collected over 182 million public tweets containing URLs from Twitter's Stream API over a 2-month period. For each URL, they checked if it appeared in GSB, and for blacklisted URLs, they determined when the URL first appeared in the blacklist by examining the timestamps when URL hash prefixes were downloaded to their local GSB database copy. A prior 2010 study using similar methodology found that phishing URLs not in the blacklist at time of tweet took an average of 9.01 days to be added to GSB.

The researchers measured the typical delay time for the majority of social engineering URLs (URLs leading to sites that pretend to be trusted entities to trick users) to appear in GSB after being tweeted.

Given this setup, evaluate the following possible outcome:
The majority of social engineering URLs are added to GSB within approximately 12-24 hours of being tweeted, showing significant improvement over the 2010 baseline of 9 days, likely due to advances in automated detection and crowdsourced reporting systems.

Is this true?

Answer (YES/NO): NO